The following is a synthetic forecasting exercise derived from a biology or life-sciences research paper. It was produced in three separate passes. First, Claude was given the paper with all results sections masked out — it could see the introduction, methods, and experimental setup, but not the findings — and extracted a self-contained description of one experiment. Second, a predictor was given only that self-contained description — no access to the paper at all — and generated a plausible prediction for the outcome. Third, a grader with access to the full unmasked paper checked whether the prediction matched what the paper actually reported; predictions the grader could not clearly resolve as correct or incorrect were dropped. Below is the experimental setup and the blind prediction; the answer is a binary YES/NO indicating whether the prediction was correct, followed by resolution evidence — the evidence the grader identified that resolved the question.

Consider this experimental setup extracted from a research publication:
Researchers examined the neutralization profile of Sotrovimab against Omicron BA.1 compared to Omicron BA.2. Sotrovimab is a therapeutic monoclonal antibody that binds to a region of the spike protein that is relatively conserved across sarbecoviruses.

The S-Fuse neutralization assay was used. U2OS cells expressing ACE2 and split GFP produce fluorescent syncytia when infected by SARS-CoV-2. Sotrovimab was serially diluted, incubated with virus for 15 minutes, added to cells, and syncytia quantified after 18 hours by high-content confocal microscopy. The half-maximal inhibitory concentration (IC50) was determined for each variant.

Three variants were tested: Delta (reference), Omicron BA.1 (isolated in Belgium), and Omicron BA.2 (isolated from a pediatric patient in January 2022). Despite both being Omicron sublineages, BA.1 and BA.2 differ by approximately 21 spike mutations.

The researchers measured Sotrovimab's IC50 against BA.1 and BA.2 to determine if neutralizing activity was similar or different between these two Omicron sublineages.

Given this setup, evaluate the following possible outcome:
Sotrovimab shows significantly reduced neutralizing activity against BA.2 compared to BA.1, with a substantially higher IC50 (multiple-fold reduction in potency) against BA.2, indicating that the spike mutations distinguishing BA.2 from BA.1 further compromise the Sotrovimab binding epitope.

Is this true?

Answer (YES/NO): YES